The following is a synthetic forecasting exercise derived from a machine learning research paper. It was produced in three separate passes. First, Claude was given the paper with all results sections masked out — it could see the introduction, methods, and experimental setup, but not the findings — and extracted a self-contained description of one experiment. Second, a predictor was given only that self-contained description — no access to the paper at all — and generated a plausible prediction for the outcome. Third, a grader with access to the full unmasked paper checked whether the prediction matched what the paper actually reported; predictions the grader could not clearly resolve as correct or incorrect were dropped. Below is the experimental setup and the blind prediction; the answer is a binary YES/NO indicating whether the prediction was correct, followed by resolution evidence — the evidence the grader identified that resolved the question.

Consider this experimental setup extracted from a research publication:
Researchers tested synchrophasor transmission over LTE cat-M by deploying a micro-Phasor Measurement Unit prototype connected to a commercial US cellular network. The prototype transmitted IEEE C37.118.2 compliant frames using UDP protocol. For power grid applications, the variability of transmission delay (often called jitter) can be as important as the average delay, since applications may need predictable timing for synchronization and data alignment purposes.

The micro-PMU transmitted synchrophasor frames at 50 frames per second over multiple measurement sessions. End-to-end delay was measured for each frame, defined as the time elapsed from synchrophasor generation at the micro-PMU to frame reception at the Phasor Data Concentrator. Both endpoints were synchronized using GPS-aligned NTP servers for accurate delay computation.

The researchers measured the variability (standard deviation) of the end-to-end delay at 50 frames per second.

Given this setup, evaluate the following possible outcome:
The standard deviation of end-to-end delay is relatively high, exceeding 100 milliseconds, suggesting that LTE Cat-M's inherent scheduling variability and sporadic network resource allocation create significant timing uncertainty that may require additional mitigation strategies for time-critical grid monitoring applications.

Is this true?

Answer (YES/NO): NO